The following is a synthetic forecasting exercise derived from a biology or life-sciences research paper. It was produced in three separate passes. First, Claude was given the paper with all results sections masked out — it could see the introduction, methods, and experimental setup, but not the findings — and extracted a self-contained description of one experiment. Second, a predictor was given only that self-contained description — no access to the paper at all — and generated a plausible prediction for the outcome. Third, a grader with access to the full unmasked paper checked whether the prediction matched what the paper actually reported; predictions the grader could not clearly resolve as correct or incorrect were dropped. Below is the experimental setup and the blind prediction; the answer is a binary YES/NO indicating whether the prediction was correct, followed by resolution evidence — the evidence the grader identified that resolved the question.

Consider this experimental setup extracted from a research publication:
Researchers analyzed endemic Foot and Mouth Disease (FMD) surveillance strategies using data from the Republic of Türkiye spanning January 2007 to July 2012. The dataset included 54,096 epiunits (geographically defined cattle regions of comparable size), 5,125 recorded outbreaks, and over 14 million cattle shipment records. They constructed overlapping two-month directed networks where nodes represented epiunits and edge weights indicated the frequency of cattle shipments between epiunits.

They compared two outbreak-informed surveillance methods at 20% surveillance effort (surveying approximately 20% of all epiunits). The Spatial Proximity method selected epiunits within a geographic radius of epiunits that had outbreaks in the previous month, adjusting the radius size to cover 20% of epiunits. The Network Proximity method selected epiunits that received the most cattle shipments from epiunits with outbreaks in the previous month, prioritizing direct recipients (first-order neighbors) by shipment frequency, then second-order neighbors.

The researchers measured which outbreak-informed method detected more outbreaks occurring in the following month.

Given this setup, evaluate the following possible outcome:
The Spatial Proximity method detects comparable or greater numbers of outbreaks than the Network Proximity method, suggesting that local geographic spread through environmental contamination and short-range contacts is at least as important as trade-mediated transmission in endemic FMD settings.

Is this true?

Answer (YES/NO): NO